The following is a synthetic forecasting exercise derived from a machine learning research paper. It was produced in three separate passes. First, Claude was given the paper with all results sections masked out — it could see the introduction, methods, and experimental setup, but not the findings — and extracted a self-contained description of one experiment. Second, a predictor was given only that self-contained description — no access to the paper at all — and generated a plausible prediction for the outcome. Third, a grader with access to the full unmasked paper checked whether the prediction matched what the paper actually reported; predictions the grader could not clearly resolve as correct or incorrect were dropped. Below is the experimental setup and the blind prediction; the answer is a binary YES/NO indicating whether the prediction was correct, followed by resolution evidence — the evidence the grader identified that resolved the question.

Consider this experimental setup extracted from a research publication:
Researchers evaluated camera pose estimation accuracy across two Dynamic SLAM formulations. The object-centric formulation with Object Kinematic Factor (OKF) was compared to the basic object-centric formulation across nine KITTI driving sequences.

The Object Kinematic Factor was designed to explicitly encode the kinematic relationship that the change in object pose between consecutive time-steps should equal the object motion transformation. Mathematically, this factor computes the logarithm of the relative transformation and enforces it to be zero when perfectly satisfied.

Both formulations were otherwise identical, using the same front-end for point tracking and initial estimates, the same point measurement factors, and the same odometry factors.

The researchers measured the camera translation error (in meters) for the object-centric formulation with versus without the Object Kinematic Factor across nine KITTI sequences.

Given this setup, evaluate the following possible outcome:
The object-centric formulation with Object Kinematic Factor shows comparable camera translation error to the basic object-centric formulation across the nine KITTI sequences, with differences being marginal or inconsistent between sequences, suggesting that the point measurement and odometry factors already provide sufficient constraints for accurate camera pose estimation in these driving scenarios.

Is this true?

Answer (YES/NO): YES